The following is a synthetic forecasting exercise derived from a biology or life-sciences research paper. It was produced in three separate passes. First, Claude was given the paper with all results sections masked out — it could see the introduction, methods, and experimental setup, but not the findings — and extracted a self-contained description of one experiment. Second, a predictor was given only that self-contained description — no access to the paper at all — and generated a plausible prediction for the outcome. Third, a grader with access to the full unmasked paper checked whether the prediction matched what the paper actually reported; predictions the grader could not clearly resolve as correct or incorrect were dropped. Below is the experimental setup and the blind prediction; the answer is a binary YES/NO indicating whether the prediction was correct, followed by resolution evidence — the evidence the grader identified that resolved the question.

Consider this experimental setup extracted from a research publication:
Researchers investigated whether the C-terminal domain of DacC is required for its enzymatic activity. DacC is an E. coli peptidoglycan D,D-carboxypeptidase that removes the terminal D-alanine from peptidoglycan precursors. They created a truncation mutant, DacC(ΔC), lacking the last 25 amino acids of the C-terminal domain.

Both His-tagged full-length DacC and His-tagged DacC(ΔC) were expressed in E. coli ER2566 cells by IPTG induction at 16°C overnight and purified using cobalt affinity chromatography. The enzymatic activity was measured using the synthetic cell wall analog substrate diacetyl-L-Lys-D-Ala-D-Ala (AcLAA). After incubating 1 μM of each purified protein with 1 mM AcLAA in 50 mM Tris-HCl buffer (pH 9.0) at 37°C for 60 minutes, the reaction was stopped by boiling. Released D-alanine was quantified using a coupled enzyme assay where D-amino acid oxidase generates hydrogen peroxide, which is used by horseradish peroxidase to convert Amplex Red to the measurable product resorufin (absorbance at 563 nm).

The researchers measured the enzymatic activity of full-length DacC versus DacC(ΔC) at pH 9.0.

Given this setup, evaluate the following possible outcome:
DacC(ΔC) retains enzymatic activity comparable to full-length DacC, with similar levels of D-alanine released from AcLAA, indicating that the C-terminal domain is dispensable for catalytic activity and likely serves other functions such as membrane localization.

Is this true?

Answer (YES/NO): NO